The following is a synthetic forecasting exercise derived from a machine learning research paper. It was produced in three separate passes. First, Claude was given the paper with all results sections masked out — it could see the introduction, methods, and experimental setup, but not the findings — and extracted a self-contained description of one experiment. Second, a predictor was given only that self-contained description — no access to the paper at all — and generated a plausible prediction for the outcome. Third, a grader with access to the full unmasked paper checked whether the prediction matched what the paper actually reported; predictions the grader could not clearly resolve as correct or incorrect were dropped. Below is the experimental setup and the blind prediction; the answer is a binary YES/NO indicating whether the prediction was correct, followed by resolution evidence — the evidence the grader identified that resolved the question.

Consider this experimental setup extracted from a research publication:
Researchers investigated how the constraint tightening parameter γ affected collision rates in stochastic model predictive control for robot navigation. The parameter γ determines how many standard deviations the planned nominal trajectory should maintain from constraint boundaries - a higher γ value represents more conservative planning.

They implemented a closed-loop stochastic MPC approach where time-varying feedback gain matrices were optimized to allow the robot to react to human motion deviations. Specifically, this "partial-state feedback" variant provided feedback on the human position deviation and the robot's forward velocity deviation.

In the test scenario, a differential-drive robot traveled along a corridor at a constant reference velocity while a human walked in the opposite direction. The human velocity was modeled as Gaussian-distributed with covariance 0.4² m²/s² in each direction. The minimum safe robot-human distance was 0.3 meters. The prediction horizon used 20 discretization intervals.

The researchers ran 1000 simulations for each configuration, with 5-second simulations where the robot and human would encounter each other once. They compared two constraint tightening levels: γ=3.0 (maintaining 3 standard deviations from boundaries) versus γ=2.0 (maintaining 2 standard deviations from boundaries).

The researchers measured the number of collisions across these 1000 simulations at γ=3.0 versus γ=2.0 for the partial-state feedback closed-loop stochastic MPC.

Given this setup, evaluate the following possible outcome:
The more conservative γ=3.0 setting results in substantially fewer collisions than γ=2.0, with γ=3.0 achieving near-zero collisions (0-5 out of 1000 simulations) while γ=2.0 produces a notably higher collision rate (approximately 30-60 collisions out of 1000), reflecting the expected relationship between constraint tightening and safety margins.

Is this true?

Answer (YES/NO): NO